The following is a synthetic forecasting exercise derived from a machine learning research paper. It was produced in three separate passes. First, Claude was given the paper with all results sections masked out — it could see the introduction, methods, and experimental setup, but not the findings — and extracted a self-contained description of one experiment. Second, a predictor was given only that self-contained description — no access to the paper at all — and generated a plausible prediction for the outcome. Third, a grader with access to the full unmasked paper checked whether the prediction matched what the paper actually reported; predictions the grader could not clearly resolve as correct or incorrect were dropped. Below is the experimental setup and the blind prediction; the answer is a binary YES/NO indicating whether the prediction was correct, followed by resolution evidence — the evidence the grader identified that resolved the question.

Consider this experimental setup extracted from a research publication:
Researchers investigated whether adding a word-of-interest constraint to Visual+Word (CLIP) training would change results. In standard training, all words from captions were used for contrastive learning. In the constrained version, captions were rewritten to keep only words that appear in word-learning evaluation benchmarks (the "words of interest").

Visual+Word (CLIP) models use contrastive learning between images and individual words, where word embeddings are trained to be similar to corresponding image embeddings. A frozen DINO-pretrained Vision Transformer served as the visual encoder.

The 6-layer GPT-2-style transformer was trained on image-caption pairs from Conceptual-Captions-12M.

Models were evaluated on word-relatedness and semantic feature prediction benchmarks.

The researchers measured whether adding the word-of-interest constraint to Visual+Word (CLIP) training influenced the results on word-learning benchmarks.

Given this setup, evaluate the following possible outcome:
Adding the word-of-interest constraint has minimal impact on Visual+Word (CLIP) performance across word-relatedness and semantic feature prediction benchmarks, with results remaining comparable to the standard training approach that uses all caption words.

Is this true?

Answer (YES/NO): YES